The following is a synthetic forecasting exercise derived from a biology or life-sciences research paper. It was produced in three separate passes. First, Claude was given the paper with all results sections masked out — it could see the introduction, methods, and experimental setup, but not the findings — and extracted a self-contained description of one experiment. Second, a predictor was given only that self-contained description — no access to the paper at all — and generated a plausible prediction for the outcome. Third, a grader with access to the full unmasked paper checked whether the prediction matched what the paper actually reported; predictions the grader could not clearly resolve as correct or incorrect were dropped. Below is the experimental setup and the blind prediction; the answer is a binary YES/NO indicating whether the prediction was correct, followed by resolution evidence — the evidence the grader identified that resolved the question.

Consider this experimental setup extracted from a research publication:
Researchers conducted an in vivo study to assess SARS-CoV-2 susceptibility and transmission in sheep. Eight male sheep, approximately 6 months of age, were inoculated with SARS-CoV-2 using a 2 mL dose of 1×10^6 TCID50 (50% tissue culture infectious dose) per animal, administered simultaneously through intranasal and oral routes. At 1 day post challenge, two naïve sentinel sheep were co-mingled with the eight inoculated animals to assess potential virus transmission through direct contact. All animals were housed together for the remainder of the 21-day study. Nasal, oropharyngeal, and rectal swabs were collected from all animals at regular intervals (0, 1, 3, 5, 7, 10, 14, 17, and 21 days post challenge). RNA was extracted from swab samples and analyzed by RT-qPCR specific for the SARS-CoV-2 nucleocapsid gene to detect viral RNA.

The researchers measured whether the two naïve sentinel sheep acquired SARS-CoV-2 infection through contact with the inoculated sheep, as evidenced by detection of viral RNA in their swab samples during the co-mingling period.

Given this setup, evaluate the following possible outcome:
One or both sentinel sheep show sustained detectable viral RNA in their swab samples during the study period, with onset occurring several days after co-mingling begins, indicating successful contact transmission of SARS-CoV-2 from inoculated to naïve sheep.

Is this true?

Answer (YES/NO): NO